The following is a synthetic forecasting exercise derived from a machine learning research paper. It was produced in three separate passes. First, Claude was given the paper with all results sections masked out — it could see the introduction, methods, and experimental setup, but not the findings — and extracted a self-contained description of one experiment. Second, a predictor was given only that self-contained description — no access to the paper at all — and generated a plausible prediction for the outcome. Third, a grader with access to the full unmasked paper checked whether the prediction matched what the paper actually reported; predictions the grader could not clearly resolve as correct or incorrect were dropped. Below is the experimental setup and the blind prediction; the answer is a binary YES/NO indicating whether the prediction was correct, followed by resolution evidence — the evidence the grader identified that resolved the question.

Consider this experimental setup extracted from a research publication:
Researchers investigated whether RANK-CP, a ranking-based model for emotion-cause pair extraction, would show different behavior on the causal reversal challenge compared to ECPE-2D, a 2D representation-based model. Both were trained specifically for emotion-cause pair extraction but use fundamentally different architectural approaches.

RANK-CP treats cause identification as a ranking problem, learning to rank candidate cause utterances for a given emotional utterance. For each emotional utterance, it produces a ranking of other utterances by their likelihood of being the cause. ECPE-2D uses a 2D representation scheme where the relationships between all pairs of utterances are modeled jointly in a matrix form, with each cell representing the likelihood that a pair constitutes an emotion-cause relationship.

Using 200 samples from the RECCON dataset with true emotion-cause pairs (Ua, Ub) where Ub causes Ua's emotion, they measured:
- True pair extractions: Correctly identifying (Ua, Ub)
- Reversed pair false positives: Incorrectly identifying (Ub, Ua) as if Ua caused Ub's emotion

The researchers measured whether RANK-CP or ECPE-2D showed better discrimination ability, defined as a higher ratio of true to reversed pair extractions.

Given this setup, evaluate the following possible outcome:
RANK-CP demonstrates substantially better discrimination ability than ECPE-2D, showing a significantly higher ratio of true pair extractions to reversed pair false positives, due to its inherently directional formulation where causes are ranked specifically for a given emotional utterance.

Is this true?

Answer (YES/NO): NO